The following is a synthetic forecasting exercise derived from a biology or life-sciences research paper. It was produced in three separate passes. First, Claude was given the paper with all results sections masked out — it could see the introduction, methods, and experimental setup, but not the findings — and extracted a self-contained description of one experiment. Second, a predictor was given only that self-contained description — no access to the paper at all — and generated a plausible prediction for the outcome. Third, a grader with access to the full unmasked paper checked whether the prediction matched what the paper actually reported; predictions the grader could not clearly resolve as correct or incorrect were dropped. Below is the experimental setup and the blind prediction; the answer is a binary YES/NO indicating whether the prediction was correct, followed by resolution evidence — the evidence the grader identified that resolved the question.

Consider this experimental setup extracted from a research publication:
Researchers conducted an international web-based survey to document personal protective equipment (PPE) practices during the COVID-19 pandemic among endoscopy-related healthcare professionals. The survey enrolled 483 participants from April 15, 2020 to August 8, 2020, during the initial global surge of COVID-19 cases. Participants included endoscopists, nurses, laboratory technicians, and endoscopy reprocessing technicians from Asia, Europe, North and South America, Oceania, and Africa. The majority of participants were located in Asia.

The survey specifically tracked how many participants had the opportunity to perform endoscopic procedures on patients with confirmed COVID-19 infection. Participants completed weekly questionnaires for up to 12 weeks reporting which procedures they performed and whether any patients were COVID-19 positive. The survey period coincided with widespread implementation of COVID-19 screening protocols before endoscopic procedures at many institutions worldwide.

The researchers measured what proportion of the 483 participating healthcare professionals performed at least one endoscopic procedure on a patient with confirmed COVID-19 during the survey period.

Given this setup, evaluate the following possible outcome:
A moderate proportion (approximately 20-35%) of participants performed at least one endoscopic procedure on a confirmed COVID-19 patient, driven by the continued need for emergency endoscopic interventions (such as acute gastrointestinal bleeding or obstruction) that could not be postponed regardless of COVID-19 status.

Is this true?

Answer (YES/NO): NO